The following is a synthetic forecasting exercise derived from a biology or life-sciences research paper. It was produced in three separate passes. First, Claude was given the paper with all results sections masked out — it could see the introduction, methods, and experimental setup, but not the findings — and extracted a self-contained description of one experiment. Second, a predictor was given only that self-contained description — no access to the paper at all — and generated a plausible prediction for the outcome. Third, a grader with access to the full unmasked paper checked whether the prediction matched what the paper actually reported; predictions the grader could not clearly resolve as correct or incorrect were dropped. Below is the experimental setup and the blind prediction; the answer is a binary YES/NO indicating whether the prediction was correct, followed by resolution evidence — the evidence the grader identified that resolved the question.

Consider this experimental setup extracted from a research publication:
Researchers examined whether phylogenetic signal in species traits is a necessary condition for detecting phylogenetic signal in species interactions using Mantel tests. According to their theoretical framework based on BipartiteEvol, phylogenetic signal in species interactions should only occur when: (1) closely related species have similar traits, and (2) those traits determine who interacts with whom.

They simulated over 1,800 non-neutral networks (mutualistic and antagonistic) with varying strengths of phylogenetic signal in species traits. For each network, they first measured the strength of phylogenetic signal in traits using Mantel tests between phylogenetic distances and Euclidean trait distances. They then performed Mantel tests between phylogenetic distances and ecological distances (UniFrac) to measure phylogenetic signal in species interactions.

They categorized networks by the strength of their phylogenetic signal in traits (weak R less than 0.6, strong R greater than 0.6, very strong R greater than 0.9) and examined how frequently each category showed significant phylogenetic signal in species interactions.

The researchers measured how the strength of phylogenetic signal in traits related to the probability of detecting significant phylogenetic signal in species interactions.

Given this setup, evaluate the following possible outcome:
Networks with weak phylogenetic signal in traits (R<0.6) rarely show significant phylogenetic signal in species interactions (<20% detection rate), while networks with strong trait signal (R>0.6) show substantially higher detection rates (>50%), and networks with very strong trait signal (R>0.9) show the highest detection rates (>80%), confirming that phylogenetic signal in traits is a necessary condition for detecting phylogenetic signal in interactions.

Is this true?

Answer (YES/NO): NO